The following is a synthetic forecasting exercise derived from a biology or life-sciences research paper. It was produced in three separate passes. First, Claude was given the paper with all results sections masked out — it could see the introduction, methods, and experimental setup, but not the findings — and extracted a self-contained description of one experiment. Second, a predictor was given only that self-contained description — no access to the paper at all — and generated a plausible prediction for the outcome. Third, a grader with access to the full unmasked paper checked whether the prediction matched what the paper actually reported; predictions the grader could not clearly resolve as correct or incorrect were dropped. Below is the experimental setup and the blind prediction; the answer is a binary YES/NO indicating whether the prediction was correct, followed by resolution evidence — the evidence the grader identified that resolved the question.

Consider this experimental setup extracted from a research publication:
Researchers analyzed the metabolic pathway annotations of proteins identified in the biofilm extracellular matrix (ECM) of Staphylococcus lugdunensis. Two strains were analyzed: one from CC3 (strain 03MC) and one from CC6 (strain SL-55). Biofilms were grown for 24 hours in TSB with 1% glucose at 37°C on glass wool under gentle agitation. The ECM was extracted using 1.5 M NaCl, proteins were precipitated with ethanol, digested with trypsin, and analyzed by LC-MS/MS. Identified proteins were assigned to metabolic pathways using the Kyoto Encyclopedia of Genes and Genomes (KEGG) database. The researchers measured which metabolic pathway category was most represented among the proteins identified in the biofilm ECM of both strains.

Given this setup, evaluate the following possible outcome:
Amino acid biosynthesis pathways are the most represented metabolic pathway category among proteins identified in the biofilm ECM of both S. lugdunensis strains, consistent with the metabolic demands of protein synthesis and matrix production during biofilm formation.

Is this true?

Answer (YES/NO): NO